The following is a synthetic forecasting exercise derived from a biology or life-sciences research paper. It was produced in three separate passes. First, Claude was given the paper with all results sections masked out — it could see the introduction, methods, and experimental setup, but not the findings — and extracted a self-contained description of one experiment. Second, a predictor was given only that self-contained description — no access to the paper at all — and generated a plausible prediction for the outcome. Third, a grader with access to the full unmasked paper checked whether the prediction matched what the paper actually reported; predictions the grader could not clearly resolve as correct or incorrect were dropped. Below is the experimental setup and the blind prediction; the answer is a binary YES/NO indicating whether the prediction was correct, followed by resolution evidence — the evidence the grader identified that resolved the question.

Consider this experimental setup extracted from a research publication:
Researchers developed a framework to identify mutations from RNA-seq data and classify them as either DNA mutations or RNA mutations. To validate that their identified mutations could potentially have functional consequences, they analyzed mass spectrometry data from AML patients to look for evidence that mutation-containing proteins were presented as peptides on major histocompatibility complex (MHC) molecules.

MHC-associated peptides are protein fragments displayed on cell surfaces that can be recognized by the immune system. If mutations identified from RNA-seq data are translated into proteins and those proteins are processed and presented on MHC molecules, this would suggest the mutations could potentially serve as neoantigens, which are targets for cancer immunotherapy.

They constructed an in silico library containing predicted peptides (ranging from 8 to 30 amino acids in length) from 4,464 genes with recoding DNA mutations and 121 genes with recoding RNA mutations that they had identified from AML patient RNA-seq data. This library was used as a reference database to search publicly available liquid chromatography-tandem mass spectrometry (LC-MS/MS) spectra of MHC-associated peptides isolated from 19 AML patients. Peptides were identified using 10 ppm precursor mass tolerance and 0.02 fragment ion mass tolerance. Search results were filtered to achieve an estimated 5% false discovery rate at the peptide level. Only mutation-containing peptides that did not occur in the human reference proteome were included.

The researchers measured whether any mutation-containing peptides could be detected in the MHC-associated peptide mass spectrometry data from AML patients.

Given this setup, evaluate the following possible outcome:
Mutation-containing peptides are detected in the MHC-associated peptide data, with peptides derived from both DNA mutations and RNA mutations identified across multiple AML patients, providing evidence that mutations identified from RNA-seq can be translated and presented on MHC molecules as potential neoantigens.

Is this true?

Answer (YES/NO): YES